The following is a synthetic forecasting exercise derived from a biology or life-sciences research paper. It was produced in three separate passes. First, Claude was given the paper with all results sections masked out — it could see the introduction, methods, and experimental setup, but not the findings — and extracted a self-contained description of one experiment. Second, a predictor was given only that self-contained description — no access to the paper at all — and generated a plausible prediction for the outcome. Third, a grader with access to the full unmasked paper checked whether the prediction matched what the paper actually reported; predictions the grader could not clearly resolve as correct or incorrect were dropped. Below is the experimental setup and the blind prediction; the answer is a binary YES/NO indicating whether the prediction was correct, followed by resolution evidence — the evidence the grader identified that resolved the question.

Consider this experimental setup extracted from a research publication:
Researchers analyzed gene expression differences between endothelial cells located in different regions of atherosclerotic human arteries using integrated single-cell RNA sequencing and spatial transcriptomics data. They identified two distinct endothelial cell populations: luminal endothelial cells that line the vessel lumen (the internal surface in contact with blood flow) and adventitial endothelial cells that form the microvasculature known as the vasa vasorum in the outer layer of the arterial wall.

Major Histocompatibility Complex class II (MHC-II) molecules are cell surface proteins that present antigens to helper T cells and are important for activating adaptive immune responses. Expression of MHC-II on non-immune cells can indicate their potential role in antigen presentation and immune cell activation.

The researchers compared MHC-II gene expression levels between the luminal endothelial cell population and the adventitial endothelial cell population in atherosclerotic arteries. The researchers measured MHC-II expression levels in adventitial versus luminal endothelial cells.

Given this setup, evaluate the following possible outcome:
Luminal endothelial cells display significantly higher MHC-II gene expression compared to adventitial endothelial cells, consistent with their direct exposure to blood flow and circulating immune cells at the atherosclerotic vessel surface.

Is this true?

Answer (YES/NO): NO